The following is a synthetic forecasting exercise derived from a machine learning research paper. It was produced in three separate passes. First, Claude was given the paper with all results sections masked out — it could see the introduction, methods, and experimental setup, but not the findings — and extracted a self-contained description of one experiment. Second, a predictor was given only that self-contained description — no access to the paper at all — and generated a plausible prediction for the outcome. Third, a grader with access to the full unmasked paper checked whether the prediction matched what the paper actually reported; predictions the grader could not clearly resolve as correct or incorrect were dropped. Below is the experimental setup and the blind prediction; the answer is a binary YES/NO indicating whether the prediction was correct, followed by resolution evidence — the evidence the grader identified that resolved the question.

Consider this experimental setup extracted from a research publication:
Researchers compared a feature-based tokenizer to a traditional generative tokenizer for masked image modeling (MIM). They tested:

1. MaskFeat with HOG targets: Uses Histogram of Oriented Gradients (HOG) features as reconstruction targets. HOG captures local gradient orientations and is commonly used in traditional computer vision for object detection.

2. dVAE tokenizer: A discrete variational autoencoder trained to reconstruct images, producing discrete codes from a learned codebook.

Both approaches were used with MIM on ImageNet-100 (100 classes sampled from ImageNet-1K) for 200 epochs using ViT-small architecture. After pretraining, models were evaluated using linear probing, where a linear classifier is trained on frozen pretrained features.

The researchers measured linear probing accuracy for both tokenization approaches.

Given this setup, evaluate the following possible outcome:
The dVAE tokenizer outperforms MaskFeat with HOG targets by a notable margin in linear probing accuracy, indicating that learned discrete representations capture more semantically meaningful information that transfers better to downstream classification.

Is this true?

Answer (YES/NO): NO